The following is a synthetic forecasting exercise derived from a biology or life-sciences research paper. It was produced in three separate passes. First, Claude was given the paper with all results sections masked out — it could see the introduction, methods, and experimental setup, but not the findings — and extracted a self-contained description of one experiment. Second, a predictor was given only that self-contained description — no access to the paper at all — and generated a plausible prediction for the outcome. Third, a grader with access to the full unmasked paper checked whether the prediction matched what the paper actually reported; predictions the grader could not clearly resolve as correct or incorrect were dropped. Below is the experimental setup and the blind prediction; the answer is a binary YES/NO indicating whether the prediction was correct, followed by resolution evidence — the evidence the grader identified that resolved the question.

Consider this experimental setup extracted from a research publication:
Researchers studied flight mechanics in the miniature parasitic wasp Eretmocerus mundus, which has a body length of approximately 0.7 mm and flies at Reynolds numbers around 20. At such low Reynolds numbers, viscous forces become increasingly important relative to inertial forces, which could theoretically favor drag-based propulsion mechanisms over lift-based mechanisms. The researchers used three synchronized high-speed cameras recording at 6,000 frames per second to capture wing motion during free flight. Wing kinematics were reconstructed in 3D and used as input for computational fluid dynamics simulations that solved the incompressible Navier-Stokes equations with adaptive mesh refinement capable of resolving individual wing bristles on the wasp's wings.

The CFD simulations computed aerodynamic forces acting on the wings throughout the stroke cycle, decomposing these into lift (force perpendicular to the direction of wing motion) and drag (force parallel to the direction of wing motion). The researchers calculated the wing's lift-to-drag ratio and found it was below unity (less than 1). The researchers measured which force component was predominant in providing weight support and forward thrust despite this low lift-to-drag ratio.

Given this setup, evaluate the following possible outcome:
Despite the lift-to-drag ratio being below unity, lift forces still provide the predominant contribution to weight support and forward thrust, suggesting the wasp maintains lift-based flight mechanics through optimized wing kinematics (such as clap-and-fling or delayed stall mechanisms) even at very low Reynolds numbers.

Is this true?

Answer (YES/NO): YES